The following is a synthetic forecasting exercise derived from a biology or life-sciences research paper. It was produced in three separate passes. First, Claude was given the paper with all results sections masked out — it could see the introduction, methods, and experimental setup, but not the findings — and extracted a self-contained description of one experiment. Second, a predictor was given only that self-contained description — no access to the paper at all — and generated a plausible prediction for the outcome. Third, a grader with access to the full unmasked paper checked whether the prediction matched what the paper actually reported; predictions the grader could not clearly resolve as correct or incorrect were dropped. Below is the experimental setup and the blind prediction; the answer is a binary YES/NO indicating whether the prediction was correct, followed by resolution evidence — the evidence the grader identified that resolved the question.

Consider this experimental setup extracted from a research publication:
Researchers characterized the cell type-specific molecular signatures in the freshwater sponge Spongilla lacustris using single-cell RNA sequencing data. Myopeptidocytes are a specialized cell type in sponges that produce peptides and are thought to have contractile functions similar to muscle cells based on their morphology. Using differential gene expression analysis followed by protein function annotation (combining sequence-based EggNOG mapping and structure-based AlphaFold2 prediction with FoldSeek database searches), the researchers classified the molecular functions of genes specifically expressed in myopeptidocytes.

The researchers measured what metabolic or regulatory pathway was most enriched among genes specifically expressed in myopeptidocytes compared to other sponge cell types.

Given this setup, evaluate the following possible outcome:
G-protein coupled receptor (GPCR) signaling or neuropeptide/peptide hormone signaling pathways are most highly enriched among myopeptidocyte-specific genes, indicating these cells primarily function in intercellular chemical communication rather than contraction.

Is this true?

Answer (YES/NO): NO